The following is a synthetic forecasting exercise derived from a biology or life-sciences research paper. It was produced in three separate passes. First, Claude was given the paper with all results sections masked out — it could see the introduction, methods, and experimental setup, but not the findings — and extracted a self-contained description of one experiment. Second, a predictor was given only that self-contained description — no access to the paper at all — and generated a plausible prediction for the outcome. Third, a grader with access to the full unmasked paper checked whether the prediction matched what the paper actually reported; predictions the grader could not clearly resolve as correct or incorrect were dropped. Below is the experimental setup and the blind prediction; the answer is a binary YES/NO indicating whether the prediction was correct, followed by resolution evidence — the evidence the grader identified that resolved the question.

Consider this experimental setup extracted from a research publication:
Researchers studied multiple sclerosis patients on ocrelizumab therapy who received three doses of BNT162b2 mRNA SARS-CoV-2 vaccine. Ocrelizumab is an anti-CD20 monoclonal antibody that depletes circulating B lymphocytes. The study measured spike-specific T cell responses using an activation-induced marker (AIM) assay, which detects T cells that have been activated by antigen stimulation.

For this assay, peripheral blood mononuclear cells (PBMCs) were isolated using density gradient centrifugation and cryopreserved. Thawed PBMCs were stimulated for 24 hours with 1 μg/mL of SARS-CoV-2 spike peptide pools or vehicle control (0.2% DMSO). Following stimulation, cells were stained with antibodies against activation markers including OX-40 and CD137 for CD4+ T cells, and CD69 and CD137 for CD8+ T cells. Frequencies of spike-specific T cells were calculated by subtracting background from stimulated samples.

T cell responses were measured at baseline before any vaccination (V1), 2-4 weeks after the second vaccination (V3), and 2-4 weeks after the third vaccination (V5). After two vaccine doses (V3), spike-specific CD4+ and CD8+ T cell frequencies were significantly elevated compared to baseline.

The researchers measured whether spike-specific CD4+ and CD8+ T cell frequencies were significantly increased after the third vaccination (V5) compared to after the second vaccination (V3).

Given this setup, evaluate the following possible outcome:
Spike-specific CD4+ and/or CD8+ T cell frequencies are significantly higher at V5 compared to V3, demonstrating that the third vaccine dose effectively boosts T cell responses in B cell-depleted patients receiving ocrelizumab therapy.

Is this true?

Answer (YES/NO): NO